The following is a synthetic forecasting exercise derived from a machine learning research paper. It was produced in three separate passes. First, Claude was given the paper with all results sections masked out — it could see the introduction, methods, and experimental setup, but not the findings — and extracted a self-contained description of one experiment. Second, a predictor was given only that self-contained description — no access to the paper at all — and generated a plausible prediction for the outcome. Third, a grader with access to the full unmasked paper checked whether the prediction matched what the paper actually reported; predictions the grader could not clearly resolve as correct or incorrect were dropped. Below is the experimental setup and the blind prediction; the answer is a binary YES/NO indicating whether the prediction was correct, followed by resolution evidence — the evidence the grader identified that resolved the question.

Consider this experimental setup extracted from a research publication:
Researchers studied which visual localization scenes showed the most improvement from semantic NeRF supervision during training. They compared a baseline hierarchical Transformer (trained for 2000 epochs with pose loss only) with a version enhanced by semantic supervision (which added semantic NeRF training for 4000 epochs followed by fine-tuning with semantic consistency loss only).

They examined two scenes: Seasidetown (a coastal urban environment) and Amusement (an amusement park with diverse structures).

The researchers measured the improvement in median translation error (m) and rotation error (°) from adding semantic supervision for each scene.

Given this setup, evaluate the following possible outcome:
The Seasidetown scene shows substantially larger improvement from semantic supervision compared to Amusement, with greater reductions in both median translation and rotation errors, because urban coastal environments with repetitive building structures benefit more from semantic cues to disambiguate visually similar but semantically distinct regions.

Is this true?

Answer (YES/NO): NO